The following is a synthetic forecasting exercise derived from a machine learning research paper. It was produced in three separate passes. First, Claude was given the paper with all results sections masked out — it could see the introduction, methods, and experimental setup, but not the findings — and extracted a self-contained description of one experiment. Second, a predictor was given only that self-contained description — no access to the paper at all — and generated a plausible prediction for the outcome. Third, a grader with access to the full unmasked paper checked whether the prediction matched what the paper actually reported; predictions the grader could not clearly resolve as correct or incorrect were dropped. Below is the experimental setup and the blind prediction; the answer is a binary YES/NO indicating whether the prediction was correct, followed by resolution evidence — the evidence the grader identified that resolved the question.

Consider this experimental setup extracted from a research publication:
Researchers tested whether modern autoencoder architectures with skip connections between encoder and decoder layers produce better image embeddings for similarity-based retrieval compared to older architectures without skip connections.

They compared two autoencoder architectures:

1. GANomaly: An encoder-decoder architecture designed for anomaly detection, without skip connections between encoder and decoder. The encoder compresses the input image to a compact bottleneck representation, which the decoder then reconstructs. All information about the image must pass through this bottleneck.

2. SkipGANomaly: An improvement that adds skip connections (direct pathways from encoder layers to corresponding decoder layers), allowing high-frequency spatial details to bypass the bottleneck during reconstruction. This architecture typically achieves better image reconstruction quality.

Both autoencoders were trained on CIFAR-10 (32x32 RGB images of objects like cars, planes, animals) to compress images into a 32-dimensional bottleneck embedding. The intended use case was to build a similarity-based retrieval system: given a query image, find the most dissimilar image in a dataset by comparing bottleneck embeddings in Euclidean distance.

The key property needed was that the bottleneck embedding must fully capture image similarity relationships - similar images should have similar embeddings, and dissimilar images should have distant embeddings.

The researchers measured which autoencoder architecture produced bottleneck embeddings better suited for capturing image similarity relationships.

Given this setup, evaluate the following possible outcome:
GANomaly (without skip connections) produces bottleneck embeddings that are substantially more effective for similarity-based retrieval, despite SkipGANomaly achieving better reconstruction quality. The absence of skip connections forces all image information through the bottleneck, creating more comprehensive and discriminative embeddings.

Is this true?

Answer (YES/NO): YES